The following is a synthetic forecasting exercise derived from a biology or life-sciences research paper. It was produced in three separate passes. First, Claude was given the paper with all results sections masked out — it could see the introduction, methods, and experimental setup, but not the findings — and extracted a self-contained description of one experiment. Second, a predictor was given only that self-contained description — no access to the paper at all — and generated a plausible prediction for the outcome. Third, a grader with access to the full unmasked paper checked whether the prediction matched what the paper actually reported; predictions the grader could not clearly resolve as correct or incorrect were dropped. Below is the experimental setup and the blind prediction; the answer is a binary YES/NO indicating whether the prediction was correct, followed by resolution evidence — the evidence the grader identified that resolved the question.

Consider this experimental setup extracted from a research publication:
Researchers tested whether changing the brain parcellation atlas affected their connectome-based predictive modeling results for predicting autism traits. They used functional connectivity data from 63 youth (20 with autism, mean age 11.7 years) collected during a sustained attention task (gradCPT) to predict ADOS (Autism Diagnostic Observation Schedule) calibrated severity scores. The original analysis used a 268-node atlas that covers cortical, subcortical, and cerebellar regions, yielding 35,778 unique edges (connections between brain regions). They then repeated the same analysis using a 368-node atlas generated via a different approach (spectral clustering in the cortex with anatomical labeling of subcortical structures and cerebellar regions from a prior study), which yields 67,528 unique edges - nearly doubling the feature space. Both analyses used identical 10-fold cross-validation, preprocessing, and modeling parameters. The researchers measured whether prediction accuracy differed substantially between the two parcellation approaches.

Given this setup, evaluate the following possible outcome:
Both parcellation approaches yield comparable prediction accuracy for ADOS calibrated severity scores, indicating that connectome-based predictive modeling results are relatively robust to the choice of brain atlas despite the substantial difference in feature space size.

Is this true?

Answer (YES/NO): YES